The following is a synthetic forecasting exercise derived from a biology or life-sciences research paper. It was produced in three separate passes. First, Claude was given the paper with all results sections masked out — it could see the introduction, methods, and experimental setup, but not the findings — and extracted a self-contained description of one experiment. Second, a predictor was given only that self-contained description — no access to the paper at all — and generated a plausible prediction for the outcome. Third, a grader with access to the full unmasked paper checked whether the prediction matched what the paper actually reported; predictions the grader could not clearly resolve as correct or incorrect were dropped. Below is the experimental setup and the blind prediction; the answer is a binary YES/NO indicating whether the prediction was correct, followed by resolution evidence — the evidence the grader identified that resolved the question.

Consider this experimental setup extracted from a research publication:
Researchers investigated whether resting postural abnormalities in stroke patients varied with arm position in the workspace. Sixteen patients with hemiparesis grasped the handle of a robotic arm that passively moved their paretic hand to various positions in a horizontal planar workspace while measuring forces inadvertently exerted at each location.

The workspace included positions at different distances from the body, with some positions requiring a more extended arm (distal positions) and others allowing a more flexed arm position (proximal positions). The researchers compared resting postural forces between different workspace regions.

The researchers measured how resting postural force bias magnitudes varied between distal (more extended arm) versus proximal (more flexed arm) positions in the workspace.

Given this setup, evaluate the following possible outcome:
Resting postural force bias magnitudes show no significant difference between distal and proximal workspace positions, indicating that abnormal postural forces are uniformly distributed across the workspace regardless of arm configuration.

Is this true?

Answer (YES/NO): NO